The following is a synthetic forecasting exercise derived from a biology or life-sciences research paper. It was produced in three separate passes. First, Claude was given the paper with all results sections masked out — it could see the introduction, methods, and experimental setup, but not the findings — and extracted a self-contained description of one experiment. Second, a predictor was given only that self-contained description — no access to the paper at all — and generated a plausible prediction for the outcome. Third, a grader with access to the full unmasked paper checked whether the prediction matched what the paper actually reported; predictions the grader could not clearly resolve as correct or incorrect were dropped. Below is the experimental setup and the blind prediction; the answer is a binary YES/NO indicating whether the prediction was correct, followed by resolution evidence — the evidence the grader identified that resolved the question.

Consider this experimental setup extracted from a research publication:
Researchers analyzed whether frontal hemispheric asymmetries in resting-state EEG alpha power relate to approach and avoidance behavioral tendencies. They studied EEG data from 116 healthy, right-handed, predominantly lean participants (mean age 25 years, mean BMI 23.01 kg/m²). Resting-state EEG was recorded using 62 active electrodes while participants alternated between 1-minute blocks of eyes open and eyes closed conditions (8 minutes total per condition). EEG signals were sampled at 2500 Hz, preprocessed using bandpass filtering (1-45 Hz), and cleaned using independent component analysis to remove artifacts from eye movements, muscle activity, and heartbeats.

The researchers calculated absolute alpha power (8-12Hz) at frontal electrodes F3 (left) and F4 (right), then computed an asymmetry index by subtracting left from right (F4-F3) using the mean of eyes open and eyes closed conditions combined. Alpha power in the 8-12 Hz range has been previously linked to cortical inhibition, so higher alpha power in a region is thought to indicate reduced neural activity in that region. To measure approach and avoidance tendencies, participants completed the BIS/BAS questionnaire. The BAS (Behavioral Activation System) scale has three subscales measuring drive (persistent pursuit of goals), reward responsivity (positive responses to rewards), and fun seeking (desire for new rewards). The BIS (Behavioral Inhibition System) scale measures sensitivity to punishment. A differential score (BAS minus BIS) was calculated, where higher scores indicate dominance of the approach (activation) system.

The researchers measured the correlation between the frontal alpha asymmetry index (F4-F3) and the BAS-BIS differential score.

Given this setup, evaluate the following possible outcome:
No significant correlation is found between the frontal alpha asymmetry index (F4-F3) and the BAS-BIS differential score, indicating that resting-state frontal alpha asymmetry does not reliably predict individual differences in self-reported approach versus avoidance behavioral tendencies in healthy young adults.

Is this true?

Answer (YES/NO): YES